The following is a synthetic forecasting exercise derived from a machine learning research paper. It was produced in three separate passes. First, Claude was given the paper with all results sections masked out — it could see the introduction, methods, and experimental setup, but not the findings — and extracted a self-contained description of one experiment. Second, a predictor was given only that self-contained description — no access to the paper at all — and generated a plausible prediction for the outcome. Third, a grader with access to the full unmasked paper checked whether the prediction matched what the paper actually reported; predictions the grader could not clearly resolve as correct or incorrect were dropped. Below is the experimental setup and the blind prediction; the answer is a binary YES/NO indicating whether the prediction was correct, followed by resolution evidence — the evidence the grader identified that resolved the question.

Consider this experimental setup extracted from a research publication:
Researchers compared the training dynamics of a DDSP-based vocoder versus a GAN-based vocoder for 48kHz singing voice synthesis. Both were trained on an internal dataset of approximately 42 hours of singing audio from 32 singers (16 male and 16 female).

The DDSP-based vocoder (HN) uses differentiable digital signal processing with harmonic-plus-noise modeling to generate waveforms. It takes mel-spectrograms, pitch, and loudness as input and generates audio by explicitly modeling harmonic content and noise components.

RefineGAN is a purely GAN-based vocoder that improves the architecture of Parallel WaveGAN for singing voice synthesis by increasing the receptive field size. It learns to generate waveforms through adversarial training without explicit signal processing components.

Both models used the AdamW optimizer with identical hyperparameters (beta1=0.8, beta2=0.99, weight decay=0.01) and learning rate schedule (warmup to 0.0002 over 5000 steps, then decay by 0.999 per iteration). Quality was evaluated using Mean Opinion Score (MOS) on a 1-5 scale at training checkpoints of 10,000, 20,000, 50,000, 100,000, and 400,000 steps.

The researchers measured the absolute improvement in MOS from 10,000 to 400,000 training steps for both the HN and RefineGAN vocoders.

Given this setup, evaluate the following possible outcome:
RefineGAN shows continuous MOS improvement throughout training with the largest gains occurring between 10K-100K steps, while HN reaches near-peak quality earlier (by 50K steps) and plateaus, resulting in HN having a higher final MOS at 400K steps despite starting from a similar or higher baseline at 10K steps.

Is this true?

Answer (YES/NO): NO